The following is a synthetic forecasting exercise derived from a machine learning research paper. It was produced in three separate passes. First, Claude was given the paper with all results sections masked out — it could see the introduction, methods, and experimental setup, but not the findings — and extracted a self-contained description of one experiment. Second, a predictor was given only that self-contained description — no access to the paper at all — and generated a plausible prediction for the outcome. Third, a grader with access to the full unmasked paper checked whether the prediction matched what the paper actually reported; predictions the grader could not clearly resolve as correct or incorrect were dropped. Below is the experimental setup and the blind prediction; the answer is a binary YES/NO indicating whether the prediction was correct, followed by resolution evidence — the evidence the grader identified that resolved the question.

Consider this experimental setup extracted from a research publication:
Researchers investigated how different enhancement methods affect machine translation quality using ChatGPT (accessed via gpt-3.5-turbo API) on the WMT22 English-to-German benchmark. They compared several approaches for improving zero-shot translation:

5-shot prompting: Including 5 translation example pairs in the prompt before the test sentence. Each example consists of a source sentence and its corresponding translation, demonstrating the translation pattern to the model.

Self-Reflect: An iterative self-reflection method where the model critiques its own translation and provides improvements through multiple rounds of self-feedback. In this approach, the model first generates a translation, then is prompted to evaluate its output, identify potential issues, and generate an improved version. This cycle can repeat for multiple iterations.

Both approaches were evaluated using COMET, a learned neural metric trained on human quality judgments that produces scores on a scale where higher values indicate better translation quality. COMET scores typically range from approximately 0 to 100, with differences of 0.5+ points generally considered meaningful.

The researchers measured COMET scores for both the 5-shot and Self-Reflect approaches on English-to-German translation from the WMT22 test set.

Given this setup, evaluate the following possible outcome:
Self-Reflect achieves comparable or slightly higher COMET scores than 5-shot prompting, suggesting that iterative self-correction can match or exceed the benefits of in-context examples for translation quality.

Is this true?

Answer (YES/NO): NO